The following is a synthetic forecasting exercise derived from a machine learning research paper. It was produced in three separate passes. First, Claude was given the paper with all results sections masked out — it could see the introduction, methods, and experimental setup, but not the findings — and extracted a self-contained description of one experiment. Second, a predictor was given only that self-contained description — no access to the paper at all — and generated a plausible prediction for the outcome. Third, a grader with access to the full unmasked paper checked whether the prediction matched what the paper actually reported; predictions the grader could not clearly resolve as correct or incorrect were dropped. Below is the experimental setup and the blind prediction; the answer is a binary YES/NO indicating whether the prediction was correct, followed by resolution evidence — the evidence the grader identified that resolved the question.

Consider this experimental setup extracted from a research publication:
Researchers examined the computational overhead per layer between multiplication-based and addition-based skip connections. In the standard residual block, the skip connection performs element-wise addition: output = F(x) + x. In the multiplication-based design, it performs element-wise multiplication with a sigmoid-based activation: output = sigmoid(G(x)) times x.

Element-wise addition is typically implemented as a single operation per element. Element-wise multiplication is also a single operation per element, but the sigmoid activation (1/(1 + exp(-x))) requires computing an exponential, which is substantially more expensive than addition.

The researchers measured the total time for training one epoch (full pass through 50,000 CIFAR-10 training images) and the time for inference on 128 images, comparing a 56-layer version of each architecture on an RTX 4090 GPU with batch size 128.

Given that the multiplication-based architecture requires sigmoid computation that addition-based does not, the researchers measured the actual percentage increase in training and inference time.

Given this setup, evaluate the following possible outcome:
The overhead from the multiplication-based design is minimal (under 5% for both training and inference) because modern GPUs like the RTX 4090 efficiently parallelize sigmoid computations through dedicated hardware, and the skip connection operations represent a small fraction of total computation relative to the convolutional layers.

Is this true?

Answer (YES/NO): YES